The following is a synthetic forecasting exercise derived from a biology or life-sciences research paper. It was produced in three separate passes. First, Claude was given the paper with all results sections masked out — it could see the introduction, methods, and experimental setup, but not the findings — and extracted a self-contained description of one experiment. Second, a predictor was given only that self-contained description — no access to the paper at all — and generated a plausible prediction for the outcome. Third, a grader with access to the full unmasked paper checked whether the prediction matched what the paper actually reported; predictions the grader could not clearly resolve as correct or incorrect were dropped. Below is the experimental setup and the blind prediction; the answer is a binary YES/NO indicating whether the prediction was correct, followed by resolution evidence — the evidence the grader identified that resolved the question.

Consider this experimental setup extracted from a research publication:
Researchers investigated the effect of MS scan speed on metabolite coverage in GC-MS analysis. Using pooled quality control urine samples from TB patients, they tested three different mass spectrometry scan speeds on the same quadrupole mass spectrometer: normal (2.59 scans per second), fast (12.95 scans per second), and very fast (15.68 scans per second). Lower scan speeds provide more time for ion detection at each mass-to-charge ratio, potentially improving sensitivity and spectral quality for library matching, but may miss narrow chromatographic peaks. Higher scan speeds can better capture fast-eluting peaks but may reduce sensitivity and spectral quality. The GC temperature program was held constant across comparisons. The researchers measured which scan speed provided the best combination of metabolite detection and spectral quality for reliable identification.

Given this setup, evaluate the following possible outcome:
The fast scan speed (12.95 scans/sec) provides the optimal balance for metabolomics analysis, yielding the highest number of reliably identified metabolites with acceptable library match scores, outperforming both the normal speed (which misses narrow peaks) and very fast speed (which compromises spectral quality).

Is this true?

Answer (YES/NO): NO